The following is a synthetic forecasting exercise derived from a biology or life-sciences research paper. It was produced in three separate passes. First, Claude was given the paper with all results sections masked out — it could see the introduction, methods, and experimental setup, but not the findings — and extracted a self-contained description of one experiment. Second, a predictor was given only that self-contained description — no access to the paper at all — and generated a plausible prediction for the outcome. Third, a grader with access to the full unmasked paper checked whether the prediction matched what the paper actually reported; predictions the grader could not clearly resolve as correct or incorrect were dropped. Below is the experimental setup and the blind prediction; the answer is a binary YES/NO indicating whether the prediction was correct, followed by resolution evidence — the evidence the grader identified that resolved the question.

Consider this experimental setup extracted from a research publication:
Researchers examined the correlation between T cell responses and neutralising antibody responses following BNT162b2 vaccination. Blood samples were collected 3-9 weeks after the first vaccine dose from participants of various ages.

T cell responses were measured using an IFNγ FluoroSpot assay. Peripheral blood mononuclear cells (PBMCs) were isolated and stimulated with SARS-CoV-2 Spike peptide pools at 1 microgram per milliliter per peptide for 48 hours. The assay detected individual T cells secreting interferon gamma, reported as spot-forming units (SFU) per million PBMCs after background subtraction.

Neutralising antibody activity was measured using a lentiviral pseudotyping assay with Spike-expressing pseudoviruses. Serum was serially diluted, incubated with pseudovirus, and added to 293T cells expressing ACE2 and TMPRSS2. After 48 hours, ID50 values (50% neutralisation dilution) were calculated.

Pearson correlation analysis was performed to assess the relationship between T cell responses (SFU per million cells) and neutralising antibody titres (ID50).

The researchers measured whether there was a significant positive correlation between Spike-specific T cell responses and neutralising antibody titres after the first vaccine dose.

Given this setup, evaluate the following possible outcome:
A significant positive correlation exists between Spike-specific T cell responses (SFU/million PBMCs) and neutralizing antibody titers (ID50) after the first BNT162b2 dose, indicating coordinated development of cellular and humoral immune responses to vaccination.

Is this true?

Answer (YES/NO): NO